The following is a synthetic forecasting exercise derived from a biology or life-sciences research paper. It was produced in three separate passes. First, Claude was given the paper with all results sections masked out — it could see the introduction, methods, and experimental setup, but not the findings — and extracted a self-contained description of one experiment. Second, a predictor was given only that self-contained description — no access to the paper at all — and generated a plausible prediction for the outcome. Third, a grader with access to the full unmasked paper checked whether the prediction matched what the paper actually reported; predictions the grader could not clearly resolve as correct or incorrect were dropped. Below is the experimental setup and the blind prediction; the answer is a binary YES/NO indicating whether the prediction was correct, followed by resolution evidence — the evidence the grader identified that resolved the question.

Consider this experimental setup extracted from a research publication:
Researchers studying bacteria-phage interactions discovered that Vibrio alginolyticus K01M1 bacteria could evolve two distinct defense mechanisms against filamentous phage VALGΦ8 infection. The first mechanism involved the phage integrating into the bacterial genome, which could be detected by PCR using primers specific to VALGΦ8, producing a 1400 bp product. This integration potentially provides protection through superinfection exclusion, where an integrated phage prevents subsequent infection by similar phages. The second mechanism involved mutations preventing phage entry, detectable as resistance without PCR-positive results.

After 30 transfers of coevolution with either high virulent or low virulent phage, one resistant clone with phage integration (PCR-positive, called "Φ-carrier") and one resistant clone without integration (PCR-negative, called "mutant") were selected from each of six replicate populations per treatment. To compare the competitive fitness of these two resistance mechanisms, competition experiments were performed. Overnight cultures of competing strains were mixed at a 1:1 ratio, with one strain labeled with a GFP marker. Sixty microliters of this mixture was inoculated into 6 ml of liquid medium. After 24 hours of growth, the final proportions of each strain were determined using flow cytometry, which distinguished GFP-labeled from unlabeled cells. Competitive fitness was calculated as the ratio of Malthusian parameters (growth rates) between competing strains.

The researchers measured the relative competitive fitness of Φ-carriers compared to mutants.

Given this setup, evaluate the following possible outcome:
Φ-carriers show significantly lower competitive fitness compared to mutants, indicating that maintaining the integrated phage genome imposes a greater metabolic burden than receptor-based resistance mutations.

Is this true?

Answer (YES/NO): YES